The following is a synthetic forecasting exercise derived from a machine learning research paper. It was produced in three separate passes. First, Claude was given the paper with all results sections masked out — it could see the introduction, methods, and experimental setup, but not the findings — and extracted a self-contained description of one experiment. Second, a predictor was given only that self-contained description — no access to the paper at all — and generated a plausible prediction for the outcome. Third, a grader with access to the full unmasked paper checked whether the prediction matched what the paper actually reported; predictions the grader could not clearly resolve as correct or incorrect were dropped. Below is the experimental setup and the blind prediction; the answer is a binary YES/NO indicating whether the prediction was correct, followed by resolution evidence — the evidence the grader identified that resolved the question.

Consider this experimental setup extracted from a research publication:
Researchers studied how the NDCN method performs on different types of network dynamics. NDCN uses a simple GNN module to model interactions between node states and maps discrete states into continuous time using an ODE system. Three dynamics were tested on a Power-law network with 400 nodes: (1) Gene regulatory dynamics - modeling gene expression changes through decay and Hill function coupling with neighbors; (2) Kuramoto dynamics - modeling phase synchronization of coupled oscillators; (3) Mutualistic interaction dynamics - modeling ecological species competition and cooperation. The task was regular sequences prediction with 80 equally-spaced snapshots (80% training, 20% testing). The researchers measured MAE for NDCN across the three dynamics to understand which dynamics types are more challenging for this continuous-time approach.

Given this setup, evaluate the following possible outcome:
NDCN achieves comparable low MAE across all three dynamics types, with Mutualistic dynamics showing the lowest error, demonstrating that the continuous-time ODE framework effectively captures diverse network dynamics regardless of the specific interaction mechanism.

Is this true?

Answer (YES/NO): NO